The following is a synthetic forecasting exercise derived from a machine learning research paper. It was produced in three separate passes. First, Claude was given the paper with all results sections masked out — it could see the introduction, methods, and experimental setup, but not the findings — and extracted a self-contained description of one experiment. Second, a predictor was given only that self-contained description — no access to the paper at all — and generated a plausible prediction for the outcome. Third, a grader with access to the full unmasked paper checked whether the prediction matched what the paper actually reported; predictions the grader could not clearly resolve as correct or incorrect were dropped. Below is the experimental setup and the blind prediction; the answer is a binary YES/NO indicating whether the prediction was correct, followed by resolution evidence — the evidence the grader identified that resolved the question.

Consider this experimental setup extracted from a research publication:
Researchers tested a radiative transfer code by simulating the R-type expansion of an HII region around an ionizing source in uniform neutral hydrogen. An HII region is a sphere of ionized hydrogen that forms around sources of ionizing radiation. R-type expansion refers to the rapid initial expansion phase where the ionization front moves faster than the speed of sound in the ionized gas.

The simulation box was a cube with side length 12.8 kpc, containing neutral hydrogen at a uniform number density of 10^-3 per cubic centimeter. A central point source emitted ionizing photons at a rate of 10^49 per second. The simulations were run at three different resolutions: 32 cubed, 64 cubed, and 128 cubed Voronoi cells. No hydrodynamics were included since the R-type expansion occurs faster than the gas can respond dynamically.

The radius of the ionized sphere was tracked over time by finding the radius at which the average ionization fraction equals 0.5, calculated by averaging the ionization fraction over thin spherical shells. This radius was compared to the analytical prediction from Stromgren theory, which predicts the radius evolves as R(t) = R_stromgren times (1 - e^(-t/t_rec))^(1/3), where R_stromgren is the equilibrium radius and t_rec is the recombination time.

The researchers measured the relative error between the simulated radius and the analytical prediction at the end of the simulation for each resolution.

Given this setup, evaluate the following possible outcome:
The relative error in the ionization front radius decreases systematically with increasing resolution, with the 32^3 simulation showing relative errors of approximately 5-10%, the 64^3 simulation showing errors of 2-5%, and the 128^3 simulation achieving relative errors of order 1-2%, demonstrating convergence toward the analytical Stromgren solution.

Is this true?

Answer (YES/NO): NO